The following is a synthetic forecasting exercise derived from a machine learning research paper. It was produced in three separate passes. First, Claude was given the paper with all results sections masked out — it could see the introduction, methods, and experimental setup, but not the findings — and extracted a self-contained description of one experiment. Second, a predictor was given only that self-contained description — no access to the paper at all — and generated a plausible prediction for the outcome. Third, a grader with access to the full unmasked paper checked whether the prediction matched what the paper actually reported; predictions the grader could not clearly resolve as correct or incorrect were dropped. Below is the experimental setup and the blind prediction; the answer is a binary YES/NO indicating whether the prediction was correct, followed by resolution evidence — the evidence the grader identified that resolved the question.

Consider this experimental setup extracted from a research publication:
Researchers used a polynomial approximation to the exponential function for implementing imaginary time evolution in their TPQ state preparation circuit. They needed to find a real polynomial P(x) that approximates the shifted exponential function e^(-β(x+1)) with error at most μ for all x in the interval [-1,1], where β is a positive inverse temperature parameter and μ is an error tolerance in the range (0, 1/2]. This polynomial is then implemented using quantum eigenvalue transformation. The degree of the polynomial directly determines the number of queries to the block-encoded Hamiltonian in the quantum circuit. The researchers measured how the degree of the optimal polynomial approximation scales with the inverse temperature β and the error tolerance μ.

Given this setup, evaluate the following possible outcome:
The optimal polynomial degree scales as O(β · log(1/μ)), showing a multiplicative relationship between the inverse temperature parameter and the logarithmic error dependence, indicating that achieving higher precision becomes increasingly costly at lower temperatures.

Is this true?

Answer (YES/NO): NO